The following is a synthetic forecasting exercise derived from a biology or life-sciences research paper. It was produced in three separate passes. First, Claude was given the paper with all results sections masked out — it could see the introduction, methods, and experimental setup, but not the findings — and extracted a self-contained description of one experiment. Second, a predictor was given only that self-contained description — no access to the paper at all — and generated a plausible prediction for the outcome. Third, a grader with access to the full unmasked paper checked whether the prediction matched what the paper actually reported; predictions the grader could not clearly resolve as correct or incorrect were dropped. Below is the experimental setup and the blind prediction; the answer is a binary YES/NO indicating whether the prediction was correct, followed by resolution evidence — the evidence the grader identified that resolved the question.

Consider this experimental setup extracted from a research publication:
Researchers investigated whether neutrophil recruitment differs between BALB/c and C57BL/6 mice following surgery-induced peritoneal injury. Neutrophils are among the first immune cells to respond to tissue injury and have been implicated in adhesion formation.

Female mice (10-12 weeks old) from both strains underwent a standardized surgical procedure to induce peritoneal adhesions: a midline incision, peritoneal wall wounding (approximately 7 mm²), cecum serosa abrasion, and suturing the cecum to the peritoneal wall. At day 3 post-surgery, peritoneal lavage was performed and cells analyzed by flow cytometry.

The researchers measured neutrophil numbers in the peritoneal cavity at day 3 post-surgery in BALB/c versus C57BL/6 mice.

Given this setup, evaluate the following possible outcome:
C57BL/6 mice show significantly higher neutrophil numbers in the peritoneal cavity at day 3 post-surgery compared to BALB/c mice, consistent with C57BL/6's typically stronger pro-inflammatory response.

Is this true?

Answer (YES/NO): NO